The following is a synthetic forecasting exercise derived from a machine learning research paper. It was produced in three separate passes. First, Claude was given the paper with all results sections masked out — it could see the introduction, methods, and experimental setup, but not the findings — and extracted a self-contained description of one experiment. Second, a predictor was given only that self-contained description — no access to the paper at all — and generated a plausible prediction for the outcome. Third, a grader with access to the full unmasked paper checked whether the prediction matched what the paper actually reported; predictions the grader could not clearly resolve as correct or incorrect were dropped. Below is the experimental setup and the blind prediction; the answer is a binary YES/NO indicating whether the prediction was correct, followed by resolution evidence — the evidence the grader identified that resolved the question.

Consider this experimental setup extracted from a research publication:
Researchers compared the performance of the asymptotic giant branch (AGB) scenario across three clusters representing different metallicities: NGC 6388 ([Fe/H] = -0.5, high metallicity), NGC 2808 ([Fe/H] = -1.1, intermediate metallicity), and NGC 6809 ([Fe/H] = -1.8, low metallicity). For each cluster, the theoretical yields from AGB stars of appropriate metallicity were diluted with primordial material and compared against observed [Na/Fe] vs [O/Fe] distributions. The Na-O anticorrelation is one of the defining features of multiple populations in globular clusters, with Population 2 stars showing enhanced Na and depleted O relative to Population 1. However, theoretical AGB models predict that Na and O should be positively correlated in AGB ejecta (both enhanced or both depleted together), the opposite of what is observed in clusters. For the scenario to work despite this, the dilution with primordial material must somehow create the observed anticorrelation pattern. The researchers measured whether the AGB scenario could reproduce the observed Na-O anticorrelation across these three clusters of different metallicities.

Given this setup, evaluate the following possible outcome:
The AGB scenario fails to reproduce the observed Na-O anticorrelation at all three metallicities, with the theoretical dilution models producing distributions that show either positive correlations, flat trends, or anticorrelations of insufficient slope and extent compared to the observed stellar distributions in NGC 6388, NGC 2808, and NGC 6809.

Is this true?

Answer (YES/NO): YES